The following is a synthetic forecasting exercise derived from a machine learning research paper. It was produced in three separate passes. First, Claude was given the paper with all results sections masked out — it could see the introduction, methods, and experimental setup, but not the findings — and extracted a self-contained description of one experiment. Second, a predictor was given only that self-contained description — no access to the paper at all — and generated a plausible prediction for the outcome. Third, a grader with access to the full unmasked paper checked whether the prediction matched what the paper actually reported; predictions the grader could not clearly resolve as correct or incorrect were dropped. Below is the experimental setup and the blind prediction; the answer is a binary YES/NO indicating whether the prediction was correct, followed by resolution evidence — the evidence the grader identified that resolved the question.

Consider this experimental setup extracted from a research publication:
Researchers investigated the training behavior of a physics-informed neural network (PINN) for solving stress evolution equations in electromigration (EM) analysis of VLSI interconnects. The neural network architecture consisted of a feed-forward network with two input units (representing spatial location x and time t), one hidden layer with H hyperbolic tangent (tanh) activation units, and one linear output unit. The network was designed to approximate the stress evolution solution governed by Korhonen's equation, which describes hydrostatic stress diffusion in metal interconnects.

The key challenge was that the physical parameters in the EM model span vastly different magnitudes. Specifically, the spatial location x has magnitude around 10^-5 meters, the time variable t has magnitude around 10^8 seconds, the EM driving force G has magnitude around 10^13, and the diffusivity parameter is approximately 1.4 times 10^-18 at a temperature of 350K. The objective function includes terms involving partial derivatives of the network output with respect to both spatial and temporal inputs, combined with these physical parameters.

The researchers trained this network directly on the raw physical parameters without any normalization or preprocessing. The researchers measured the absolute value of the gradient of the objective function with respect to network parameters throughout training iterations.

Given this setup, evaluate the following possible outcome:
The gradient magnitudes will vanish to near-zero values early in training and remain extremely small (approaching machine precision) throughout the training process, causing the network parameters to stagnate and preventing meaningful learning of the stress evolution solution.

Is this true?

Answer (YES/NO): NO